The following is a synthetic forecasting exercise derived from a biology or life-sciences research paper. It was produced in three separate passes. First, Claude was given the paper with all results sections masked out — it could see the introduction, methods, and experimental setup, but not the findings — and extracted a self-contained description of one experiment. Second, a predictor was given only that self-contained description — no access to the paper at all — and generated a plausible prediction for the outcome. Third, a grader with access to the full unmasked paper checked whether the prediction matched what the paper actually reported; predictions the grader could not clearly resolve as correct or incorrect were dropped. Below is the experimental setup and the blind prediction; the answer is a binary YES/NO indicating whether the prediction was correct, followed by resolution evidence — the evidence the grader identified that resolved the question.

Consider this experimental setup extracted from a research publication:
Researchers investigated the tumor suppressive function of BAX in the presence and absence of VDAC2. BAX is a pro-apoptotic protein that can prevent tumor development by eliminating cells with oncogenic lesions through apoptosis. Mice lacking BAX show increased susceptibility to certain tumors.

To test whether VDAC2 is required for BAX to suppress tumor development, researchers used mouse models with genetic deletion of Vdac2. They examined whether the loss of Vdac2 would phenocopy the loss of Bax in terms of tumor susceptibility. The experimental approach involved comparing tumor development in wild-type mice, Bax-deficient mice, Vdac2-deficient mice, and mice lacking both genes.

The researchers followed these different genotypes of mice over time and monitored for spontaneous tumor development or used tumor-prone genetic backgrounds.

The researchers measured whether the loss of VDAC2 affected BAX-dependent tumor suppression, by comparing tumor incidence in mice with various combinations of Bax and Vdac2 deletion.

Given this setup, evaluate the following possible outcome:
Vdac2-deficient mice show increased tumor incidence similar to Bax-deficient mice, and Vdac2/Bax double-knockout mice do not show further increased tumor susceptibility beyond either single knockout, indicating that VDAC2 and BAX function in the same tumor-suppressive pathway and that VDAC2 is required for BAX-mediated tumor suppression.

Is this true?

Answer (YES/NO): NO